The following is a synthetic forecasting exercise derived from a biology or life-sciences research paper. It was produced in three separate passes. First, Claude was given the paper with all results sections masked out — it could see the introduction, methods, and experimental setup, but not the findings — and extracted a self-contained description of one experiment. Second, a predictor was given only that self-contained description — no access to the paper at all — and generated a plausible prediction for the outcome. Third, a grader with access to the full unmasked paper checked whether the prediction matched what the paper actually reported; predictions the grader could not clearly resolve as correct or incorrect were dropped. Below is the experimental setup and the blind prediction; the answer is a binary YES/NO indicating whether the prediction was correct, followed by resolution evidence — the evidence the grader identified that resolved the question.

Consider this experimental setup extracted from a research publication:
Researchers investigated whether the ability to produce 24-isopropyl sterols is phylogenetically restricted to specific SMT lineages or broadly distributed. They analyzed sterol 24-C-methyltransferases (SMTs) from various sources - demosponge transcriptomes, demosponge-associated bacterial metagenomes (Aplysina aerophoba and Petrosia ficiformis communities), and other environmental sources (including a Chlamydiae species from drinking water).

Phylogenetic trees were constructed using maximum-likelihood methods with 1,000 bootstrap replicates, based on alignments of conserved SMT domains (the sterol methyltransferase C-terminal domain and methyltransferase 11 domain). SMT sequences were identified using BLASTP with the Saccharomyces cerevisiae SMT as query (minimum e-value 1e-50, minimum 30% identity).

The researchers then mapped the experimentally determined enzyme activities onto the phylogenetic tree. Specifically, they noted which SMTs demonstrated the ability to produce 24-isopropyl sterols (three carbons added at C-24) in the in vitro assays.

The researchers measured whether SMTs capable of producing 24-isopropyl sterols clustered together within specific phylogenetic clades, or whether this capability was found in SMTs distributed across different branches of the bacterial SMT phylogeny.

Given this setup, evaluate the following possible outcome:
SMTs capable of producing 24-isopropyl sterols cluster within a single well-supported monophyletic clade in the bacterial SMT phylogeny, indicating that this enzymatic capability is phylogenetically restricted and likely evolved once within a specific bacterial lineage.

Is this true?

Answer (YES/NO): NO